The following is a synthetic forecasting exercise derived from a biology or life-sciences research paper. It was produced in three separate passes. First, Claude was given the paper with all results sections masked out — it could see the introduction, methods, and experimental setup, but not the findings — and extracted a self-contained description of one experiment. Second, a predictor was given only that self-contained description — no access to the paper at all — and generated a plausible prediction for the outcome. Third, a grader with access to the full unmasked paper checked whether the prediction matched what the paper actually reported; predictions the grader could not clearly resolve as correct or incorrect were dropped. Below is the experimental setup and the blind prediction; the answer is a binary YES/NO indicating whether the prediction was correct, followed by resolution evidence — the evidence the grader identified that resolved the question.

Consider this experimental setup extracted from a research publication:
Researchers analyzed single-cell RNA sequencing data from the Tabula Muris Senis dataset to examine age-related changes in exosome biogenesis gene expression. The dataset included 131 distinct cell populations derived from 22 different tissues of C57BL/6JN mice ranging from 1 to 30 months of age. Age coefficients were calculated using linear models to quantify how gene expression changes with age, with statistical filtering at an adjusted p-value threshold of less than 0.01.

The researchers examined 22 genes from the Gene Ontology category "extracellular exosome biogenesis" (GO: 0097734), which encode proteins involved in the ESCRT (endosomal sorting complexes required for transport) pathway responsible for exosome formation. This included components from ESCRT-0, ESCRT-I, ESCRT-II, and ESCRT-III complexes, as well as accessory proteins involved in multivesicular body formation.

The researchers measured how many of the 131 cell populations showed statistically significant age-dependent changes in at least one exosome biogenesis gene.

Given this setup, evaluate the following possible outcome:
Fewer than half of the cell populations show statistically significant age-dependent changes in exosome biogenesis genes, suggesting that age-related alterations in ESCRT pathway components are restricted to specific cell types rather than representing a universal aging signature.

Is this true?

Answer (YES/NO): NO